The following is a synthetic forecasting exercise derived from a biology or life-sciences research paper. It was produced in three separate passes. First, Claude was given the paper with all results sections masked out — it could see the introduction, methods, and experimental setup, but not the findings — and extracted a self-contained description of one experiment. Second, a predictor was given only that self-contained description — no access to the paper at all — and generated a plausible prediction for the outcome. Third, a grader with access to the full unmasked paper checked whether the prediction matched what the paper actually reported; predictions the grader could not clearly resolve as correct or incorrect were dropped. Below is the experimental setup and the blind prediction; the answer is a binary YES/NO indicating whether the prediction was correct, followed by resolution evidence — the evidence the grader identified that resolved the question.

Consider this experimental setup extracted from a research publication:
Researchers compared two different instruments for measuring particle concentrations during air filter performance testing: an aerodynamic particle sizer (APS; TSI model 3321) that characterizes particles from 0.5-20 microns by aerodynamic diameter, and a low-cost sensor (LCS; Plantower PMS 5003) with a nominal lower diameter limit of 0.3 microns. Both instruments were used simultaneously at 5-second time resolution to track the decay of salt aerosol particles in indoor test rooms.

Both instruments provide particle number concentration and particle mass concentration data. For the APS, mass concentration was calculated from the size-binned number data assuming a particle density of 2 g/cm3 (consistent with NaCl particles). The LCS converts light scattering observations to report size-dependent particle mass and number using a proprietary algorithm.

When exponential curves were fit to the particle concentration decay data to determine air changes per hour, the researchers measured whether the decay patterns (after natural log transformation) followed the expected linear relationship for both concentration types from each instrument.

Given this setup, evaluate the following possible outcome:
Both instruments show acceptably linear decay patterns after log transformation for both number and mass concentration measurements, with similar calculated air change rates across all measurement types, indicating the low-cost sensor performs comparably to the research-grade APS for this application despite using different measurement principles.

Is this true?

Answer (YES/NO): NO